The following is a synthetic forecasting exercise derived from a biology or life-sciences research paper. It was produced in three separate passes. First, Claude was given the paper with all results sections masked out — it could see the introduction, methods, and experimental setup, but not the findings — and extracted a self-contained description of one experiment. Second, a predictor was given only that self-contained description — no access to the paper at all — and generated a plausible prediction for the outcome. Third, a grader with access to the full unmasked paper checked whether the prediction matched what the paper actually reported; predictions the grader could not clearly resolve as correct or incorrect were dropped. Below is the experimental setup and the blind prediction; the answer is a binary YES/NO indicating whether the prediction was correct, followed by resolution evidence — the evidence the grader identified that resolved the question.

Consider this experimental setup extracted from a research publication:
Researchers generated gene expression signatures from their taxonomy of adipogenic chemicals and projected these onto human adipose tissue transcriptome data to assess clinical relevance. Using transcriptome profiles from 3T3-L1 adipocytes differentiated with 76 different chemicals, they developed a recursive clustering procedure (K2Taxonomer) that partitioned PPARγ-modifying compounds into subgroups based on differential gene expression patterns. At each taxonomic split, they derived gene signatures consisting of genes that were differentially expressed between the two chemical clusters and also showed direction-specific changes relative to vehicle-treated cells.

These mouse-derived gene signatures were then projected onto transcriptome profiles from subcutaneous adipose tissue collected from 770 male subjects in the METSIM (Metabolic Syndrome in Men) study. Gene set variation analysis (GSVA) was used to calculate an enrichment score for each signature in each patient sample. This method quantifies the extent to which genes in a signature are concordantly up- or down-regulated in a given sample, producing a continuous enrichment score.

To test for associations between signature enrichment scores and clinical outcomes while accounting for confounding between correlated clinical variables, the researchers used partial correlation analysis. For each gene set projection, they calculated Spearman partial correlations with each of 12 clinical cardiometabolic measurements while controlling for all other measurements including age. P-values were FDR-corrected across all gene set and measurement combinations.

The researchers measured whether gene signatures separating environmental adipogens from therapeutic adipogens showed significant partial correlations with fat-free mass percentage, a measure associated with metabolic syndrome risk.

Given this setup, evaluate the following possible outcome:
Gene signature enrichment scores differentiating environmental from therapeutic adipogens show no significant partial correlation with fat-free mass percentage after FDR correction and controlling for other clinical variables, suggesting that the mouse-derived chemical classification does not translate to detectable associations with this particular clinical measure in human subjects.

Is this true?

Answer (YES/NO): NO